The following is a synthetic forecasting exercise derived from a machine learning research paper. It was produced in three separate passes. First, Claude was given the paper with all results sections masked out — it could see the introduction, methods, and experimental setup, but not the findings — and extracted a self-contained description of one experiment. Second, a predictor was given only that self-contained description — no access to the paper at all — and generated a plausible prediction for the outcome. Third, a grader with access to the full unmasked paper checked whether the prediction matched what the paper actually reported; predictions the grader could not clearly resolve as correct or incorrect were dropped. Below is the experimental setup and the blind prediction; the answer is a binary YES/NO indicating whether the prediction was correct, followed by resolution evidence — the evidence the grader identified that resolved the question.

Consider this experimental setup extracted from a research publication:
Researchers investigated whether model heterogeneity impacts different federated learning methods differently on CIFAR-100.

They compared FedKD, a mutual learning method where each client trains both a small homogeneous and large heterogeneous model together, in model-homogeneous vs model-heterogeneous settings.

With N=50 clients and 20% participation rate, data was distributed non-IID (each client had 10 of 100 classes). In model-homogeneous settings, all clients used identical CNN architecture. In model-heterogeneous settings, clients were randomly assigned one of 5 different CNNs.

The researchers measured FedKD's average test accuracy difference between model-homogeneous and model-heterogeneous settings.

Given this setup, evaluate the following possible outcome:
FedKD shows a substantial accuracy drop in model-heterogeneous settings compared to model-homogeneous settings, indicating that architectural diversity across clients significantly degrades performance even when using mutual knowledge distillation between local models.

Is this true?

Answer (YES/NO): YES